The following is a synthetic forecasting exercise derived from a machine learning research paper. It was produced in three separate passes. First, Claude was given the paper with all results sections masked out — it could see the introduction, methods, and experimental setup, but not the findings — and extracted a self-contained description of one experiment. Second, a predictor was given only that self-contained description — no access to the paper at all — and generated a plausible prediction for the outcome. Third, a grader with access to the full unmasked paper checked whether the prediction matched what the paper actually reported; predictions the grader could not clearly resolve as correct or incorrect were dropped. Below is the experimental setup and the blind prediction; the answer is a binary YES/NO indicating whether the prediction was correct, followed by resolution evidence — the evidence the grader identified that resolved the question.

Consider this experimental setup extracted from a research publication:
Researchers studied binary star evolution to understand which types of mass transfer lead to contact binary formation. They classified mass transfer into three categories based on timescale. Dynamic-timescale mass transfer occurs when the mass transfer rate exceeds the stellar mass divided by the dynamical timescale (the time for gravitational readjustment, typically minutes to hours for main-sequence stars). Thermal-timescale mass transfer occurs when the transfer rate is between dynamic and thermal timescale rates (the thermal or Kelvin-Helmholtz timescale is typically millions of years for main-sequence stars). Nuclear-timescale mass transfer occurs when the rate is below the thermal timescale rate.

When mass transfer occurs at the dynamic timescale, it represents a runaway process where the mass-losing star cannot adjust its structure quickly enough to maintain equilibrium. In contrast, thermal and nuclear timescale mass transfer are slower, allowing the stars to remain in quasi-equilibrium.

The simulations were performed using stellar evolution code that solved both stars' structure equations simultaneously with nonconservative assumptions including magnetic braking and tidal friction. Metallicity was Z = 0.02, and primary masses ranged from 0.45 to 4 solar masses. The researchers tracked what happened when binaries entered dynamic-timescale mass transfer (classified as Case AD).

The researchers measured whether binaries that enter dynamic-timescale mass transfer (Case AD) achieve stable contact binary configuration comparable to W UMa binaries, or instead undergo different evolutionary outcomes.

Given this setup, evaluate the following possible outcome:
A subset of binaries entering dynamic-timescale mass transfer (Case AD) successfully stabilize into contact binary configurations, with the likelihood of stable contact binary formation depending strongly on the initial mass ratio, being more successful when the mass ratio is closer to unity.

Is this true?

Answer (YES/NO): NO